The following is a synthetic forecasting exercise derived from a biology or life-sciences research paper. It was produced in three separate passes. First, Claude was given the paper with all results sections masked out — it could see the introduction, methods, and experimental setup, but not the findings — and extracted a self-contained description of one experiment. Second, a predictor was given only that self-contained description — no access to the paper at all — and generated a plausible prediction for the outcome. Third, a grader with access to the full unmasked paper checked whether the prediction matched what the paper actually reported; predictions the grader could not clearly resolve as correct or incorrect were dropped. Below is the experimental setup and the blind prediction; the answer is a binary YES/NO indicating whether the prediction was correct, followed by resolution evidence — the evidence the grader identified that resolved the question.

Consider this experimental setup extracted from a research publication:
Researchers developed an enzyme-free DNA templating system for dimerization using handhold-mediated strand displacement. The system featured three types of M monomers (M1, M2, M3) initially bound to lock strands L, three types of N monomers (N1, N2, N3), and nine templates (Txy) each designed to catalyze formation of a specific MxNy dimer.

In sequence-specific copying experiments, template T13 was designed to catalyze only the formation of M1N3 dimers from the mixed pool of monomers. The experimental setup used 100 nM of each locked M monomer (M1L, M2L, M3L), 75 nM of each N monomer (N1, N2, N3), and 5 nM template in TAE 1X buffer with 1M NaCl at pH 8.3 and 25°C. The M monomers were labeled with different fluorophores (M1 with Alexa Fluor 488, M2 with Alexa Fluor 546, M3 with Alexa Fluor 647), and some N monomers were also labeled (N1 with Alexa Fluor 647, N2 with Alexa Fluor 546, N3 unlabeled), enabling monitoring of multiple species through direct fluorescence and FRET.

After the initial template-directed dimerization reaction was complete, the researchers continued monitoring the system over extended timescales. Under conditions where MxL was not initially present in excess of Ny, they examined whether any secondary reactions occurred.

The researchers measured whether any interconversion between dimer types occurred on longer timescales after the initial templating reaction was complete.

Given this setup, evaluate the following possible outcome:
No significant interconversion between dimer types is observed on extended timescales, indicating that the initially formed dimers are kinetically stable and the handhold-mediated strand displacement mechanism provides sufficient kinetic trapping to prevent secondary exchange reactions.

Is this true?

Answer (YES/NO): NO